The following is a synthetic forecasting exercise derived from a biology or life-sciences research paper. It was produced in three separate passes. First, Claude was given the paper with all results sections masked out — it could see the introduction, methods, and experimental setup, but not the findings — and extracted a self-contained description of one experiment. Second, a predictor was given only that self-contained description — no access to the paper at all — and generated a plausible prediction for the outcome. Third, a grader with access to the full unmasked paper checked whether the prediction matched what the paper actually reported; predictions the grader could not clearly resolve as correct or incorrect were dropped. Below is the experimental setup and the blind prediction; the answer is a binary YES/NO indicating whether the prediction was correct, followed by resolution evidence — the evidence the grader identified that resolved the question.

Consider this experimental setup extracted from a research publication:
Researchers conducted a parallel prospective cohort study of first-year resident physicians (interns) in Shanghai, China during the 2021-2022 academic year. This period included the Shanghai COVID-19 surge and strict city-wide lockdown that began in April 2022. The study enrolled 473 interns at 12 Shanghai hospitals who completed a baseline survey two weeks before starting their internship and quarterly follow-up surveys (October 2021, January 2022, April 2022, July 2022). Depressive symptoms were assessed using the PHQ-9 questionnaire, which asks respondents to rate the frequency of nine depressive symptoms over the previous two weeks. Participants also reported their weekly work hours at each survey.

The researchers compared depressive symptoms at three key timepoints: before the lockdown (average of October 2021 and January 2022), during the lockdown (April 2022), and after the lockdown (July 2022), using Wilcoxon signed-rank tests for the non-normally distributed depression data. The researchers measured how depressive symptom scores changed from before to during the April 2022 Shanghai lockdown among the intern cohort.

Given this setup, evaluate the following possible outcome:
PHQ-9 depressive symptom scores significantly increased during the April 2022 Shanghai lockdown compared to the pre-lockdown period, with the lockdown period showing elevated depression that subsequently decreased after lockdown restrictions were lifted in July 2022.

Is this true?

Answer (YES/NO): NO